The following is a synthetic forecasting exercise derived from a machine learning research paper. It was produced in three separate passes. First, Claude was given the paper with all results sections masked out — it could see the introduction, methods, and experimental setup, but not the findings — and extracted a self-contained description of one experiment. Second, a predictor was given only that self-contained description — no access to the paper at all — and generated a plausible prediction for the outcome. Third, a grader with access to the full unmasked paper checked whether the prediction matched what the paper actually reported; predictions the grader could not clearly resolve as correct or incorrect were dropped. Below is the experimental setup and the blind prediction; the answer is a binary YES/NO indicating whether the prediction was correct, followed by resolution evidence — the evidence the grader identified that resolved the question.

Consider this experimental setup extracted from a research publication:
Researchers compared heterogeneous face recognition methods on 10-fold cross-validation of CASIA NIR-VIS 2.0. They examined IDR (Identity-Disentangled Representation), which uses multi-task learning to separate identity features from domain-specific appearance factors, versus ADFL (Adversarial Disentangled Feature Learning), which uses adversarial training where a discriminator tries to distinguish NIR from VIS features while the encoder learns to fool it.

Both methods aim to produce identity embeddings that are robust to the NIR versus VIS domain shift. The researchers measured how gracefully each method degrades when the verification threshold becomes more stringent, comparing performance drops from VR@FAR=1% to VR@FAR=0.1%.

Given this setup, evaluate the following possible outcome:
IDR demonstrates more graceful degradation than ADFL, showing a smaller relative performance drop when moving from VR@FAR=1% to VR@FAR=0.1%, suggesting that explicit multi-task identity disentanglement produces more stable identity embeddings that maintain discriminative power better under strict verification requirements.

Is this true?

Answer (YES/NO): NO